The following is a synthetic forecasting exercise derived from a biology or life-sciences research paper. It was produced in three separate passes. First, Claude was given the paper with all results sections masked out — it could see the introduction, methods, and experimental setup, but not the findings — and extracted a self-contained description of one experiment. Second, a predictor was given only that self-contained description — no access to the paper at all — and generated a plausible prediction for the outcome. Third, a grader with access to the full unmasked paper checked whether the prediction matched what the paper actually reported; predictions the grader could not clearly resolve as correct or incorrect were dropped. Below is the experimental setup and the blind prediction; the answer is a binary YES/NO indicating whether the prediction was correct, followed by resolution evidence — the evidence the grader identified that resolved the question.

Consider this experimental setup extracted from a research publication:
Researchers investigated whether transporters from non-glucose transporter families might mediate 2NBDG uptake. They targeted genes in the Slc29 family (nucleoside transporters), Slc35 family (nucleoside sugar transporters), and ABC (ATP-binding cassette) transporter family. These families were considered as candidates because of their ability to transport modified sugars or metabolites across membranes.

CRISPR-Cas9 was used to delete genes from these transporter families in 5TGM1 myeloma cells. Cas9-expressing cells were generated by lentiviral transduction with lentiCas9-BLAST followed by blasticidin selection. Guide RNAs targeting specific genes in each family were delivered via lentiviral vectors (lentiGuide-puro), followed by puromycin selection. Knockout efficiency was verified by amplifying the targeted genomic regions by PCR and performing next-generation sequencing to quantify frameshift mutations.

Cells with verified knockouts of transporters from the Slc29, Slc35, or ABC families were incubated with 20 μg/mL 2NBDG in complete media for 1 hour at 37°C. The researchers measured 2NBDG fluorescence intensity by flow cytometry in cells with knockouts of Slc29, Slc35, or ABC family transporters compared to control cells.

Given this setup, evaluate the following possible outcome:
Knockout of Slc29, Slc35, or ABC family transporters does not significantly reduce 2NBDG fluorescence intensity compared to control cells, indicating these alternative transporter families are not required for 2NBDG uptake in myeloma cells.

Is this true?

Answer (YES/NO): YES